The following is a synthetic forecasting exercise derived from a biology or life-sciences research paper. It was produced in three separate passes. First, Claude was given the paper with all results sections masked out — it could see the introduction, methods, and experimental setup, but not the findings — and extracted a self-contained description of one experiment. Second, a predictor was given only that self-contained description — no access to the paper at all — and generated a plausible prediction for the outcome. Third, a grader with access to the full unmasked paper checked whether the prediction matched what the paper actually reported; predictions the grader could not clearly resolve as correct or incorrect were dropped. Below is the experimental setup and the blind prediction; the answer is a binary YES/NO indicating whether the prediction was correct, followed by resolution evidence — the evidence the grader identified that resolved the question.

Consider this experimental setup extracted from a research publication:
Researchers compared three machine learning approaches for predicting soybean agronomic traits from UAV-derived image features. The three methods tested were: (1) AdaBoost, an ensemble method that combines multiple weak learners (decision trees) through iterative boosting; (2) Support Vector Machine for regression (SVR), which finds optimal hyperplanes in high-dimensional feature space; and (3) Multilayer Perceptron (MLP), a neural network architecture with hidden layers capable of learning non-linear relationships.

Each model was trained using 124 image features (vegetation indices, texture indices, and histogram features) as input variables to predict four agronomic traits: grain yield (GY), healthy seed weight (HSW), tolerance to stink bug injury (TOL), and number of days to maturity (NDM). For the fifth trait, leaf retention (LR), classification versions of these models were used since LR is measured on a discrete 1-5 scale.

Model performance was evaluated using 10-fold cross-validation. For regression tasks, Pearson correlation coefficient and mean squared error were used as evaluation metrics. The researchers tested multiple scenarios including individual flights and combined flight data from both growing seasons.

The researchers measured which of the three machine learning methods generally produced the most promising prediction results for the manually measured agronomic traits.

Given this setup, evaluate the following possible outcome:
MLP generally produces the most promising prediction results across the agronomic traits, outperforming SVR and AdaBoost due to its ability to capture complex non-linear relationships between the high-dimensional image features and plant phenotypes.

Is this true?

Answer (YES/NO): NO